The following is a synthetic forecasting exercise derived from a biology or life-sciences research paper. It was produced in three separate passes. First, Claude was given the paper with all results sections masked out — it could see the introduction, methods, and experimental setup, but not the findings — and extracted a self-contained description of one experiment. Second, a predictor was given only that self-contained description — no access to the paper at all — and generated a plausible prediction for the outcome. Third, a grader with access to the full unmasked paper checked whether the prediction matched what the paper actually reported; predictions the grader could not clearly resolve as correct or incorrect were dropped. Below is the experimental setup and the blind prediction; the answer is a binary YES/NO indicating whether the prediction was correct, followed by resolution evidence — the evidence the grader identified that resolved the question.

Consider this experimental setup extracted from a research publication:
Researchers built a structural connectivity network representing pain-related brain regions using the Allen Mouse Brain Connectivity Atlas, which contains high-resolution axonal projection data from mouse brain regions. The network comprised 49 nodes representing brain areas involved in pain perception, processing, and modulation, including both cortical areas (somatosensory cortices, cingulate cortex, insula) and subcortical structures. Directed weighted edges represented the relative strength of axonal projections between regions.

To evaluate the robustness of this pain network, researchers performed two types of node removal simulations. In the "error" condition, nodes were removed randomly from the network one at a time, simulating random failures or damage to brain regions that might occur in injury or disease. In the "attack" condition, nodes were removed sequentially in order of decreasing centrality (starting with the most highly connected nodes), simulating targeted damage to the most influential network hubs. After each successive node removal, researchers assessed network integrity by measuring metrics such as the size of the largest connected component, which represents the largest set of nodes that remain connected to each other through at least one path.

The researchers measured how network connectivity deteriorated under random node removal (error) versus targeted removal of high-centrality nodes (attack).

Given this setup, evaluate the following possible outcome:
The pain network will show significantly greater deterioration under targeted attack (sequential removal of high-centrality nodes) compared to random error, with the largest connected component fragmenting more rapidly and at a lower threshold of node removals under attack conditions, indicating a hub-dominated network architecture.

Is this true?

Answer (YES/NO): YES